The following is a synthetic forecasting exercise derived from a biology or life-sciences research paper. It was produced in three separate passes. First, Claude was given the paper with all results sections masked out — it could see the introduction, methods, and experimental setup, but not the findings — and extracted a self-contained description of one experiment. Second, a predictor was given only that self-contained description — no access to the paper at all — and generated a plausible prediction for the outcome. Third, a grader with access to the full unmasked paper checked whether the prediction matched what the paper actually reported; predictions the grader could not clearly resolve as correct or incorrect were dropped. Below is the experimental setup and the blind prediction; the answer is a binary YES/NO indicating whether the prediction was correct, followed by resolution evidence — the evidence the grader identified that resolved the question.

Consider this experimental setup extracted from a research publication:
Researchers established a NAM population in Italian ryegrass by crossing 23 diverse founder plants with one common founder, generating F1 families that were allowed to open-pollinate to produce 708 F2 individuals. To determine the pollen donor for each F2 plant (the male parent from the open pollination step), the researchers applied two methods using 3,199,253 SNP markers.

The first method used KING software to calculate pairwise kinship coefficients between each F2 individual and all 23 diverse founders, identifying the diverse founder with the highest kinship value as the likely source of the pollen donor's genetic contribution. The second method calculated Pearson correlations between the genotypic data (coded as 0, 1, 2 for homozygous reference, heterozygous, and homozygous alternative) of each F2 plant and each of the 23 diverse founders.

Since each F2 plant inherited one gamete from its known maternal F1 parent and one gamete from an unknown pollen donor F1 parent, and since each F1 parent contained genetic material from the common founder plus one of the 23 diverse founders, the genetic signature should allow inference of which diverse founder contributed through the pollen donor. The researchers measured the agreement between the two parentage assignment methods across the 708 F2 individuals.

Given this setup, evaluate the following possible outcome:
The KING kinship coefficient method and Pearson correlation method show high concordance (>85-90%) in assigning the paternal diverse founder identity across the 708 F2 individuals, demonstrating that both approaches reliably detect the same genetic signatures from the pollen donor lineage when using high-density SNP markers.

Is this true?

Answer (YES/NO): YES